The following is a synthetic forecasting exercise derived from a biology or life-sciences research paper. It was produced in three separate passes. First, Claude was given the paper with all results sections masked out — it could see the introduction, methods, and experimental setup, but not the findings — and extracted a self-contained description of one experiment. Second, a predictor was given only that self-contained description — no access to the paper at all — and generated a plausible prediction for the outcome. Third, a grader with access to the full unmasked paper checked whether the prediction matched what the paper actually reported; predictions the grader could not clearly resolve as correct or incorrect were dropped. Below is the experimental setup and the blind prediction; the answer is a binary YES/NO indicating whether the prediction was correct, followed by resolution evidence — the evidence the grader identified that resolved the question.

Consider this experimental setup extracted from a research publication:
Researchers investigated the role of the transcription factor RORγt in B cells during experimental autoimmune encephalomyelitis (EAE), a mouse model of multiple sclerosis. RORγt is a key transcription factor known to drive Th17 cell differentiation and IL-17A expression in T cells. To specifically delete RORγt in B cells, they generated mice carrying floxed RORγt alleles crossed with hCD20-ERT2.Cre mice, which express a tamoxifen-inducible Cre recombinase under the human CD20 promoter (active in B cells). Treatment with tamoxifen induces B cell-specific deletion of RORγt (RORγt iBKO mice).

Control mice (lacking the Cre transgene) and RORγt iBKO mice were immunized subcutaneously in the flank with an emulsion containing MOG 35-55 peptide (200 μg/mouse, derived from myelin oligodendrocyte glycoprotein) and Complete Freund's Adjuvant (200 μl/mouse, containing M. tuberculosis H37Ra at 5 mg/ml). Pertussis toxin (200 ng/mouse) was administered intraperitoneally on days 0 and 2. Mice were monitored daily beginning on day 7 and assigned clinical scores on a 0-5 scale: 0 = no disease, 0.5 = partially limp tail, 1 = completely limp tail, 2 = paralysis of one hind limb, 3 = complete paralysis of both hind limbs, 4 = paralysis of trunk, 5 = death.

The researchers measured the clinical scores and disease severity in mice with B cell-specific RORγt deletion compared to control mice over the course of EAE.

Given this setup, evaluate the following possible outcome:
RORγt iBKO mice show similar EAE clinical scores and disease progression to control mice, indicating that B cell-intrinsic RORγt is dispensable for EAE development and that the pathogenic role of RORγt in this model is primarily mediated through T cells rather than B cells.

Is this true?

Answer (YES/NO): NO